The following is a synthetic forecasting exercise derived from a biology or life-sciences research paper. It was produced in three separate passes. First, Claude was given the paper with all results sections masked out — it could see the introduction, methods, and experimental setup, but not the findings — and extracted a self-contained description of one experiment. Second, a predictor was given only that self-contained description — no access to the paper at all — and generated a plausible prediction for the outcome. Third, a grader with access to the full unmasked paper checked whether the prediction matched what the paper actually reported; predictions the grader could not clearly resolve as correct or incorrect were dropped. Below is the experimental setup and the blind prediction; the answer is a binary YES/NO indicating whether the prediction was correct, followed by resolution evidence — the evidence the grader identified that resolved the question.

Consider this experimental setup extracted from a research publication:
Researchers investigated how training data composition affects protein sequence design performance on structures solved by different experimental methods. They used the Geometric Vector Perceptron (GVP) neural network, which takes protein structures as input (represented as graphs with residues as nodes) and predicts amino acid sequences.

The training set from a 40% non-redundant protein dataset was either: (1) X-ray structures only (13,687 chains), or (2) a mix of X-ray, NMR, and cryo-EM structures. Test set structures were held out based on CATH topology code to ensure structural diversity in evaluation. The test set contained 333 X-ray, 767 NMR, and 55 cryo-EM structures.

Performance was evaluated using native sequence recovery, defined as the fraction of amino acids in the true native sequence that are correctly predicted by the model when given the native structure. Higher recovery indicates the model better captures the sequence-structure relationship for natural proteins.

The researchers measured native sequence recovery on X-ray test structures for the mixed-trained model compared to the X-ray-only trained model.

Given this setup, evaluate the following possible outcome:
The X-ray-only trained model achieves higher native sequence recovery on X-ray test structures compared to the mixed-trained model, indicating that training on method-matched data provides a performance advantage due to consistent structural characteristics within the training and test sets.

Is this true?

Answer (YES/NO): NO